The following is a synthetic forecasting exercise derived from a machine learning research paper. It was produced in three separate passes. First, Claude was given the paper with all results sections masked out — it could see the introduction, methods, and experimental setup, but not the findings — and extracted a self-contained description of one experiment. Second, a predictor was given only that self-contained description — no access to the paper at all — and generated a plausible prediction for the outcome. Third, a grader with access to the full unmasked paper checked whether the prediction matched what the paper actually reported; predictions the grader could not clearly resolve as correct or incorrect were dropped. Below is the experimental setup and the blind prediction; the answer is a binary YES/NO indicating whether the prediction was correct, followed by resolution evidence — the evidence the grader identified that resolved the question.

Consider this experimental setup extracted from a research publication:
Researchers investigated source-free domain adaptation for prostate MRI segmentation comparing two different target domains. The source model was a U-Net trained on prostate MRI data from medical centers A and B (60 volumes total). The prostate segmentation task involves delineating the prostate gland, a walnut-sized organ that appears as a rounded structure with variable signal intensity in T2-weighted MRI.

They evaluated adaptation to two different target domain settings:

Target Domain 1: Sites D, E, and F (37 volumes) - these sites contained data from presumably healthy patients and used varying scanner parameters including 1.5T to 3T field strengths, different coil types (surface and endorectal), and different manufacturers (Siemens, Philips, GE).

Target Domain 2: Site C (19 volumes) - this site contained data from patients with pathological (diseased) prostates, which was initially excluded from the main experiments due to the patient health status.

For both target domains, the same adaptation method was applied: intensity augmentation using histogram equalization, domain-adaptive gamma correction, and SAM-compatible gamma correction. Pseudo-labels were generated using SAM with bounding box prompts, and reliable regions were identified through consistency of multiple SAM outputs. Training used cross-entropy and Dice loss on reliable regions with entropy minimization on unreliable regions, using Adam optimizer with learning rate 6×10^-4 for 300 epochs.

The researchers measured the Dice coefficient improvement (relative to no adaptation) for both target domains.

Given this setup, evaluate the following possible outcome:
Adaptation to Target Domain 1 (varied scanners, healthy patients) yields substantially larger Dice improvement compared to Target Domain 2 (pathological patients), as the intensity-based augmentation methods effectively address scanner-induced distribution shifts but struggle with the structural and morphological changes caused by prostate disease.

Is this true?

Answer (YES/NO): NO